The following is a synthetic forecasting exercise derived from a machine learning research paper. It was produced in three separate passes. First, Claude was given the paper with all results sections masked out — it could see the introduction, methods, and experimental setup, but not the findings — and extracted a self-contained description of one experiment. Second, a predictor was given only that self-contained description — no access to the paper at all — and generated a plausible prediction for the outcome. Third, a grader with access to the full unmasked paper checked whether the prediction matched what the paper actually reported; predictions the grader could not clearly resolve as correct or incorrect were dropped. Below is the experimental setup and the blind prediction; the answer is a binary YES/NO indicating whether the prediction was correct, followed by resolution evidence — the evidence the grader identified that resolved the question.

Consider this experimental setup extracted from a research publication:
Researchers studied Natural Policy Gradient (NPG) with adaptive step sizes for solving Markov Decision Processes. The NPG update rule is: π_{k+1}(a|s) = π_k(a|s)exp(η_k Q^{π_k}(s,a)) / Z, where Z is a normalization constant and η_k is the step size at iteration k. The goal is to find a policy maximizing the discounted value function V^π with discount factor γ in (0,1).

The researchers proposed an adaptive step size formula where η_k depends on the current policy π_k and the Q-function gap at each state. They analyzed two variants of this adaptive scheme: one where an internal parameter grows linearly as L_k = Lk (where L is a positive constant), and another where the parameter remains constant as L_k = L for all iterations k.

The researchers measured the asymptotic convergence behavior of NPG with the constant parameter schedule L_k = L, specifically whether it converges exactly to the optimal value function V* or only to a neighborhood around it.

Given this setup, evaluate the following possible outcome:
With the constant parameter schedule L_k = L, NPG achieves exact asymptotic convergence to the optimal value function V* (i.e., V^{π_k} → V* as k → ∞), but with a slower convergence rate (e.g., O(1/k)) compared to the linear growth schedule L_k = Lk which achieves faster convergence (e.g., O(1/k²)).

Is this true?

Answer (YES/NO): NO